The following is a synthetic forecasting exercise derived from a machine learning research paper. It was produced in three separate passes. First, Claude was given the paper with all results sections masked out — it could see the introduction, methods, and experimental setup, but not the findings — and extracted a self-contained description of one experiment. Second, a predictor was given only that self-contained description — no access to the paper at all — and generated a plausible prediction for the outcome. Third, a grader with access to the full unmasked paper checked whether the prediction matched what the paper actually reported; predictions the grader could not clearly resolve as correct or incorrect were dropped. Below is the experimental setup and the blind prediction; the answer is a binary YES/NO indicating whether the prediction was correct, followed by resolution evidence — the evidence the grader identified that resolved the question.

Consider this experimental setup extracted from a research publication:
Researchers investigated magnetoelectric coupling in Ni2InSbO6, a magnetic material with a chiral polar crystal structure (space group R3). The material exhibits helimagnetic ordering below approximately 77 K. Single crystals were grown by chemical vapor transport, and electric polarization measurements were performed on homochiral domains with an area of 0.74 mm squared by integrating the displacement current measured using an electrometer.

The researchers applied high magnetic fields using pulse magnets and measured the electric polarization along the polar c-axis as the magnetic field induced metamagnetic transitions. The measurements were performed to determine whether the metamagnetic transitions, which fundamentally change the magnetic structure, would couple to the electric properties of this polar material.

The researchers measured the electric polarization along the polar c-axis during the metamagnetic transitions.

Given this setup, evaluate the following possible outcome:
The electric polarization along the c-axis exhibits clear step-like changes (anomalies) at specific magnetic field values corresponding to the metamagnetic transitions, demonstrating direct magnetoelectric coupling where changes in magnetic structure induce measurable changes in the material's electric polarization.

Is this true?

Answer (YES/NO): YES